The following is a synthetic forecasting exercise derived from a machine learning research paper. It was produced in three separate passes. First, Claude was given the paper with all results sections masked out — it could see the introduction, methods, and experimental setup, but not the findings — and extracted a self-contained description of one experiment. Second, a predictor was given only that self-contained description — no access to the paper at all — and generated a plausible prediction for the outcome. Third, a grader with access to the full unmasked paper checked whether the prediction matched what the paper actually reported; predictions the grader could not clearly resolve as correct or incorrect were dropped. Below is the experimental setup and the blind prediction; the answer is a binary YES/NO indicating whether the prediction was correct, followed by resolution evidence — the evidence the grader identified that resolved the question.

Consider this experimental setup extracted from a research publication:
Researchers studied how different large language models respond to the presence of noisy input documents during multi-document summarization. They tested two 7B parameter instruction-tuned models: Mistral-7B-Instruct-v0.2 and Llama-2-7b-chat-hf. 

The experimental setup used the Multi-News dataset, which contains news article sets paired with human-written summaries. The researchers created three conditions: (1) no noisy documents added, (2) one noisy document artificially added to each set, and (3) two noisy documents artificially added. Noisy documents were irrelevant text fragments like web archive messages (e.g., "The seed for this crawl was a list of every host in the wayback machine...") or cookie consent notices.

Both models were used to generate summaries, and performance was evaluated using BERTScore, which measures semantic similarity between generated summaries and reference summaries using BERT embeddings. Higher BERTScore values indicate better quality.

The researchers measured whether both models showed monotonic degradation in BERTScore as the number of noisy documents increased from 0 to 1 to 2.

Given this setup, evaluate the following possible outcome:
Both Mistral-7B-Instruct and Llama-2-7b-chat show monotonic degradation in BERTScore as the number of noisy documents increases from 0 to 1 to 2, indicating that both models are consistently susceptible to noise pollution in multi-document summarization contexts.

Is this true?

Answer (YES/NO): YES